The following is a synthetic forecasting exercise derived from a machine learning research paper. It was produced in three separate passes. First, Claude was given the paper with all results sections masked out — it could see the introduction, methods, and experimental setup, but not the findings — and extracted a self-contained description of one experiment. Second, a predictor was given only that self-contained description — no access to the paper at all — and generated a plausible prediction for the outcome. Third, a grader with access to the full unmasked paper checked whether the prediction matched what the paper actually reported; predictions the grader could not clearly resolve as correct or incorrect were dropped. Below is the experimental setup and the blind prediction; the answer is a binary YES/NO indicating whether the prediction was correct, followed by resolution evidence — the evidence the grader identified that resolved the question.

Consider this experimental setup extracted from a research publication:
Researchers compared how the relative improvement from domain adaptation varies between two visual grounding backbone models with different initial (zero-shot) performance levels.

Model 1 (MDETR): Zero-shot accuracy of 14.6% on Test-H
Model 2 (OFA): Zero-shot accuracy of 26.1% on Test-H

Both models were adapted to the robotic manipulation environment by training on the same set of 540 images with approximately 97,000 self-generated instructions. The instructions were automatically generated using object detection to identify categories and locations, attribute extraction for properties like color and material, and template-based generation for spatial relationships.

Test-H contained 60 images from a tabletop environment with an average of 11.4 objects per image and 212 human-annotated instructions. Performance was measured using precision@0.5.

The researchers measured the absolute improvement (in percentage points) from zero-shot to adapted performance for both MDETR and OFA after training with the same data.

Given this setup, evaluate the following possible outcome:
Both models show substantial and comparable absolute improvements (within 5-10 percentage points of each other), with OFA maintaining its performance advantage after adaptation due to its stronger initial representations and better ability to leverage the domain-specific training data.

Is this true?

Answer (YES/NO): YES